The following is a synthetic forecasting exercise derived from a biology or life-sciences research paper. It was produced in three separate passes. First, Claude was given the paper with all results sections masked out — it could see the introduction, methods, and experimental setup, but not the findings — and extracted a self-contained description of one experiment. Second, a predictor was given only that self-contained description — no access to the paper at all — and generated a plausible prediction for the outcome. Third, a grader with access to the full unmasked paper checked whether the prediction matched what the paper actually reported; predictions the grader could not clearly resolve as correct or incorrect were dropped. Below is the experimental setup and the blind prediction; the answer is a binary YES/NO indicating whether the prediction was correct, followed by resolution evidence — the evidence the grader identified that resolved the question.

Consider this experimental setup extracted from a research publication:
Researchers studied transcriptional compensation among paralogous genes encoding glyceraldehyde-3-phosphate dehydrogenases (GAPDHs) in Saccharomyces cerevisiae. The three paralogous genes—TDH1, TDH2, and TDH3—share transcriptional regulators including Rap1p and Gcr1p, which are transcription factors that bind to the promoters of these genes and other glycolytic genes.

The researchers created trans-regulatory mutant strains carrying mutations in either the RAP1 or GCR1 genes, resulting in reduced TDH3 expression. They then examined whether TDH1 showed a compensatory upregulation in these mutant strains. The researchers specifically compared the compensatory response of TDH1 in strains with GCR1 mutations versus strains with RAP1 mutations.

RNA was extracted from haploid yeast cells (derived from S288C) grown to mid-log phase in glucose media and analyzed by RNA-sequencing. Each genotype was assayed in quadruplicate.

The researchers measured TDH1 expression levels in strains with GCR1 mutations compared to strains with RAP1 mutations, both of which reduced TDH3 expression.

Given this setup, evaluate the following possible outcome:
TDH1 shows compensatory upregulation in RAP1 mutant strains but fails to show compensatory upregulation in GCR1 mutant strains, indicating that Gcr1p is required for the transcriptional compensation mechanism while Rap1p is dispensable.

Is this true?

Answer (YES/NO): NO